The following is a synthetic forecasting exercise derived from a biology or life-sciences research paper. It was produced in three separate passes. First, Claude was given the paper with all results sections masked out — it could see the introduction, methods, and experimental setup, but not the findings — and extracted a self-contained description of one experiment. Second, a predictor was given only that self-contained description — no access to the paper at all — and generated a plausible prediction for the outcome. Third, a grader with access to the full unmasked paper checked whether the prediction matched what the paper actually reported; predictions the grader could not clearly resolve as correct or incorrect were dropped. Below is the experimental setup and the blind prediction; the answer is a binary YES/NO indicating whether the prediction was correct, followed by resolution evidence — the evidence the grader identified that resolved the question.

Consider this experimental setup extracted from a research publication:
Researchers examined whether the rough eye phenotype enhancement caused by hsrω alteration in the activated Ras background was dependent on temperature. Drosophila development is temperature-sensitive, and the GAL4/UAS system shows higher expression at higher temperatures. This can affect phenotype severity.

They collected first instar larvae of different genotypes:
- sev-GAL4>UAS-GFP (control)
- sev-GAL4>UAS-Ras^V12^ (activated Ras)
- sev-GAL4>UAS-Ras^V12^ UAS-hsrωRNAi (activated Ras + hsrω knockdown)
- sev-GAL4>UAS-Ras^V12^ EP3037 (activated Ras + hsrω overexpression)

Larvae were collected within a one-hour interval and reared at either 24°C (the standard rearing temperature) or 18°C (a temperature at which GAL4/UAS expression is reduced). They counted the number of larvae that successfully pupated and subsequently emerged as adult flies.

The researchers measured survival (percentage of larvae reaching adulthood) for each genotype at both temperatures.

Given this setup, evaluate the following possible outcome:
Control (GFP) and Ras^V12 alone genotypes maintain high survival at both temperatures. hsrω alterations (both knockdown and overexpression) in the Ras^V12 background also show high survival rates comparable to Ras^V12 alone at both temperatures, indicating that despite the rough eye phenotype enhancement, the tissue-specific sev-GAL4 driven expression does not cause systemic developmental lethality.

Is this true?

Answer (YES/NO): NO